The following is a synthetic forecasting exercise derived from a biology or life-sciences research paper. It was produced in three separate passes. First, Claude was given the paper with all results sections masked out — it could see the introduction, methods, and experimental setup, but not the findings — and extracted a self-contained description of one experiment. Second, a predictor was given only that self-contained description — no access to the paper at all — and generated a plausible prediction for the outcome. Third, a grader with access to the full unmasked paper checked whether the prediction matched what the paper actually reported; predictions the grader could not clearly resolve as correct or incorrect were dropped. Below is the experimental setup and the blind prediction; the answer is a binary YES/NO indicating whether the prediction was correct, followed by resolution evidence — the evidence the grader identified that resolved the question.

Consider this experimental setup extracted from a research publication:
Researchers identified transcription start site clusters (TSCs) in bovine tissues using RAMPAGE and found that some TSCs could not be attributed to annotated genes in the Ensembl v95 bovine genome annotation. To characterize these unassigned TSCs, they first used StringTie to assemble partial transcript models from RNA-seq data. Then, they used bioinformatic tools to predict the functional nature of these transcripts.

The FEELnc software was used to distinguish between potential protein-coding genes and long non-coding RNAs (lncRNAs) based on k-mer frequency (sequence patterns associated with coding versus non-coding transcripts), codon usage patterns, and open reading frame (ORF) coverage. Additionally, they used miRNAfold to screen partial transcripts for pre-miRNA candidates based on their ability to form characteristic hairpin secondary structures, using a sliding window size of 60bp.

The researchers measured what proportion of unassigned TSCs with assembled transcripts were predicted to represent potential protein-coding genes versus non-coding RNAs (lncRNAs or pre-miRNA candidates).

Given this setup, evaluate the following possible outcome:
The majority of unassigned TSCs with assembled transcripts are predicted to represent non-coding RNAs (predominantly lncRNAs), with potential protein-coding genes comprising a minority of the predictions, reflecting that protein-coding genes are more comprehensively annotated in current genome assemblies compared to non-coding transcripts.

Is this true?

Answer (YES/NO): NO